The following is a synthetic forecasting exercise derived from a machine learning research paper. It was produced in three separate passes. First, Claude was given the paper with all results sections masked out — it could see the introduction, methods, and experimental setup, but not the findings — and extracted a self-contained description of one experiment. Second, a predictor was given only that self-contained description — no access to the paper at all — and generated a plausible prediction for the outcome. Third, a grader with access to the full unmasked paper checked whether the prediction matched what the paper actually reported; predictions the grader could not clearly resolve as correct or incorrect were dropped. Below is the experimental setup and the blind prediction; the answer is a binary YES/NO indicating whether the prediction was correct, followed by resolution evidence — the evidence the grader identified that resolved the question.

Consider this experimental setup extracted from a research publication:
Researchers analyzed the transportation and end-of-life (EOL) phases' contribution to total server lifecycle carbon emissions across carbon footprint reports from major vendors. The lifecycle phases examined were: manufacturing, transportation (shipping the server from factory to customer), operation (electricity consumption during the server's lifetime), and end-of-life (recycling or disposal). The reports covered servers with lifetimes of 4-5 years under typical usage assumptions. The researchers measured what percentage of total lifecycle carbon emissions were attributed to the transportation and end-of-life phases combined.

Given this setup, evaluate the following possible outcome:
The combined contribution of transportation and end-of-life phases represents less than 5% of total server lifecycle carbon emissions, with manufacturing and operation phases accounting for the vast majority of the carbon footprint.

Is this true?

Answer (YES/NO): YES